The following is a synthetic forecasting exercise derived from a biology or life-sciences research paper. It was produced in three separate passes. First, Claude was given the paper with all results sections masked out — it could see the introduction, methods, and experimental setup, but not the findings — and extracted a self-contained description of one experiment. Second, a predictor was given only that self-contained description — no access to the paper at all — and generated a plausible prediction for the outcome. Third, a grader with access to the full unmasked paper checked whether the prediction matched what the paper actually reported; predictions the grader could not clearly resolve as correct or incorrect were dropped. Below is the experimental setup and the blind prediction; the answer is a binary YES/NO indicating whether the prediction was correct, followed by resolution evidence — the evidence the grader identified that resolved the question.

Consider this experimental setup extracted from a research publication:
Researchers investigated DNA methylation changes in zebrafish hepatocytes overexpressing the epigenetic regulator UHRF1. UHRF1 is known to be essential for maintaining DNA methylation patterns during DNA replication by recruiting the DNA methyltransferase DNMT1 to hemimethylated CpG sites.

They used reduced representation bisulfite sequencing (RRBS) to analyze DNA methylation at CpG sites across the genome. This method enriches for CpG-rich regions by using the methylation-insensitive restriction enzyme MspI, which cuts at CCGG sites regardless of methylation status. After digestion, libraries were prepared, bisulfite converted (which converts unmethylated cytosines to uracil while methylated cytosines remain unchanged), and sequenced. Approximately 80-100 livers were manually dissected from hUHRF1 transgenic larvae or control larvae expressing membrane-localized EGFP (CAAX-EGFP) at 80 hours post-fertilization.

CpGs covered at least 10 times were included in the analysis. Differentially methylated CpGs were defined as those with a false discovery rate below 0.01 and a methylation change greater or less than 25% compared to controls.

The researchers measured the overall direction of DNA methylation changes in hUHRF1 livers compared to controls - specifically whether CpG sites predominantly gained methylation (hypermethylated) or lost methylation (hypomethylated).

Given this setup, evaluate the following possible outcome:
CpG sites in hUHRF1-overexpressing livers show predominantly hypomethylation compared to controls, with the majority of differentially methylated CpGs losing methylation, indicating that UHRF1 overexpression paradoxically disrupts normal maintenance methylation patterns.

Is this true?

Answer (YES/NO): NO